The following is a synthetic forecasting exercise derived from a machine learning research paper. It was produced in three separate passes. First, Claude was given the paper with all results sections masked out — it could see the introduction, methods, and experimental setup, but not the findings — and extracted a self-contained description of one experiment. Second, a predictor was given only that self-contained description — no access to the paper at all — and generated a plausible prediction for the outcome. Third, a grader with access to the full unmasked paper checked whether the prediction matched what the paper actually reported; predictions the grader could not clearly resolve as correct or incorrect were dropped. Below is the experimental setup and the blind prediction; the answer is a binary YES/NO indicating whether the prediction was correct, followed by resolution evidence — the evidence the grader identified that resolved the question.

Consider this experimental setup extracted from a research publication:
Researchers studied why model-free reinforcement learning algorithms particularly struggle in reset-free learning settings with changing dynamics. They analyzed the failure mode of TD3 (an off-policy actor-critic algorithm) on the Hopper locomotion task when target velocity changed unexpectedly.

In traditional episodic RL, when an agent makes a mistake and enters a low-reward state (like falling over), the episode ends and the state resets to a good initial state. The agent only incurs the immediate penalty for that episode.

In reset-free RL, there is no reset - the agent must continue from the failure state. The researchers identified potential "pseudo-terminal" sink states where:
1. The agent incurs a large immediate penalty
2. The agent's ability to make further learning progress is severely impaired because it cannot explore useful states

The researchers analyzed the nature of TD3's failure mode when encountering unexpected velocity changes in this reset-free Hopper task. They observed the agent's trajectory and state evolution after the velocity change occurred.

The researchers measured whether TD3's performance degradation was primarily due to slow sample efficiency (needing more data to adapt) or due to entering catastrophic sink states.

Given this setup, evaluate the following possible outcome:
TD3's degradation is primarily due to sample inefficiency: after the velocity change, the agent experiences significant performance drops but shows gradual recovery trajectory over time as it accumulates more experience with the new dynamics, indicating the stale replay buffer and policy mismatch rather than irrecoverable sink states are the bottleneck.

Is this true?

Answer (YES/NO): NO